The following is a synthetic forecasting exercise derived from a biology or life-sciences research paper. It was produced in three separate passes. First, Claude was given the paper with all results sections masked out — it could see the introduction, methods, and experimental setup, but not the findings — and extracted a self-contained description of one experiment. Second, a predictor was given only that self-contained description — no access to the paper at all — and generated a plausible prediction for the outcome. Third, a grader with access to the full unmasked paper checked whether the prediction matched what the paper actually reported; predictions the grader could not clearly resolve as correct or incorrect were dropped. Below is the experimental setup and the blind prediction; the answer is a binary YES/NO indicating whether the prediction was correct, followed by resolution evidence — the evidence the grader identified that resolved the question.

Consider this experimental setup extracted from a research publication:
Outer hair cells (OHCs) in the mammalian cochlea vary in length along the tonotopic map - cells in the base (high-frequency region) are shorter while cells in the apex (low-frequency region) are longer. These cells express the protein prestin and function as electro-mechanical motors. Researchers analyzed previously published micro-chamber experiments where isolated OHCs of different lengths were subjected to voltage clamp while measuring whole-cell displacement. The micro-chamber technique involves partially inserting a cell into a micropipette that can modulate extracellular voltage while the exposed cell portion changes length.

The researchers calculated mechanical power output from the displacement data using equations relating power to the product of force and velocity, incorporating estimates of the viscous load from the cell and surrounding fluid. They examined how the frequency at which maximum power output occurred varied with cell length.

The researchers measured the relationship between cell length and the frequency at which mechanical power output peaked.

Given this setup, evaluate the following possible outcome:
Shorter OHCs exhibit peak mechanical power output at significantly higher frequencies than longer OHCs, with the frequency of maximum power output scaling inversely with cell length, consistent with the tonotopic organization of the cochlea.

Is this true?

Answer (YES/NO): YES